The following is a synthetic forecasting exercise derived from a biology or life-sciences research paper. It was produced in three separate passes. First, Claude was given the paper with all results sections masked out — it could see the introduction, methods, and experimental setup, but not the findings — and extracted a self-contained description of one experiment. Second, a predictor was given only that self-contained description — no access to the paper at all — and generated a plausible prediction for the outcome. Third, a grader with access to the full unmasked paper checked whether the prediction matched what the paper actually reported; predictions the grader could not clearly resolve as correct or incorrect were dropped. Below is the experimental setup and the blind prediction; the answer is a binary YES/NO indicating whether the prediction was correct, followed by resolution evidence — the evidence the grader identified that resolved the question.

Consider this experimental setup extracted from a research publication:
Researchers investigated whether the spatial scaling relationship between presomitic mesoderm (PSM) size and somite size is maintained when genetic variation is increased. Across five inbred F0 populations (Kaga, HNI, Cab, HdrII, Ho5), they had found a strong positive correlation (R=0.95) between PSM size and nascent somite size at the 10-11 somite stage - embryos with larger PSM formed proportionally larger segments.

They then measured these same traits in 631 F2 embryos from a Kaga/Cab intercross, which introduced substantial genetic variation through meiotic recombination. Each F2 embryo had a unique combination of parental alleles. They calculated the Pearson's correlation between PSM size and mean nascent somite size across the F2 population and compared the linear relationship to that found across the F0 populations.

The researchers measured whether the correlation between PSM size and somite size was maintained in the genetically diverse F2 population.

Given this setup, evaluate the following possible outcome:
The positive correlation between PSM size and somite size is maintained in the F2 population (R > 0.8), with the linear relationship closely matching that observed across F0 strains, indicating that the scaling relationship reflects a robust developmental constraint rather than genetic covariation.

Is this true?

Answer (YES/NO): NO